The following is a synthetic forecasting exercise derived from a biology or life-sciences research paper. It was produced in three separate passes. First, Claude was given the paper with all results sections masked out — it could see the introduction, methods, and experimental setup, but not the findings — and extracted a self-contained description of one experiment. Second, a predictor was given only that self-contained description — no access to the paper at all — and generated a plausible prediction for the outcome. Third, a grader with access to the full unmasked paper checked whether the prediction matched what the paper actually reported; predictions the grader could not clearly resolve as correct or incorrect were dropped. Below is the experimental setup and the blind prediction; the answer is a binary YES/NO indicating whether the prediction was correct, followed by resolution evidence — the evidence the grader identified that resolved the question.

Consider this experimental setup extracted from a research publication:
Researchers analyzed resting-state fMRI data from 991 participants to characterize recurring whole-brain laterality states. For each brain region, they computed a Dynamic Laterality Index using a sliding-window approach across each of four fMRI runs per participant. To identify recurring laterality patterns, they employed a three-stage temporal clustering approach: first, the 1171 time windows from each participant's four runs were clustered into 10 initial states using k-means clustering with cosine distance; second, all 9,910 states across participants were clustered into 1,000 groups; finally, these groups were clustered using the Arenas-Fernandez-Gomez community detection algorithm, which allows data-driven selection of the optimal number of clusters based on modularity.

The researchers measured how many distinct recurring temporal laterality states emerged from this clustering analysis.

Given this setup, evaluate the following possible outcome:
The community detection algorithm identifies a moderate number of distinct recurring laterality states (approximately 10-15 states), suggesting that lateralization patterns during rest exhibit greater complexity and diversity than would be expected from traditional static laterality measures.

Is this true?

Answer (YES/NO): NO